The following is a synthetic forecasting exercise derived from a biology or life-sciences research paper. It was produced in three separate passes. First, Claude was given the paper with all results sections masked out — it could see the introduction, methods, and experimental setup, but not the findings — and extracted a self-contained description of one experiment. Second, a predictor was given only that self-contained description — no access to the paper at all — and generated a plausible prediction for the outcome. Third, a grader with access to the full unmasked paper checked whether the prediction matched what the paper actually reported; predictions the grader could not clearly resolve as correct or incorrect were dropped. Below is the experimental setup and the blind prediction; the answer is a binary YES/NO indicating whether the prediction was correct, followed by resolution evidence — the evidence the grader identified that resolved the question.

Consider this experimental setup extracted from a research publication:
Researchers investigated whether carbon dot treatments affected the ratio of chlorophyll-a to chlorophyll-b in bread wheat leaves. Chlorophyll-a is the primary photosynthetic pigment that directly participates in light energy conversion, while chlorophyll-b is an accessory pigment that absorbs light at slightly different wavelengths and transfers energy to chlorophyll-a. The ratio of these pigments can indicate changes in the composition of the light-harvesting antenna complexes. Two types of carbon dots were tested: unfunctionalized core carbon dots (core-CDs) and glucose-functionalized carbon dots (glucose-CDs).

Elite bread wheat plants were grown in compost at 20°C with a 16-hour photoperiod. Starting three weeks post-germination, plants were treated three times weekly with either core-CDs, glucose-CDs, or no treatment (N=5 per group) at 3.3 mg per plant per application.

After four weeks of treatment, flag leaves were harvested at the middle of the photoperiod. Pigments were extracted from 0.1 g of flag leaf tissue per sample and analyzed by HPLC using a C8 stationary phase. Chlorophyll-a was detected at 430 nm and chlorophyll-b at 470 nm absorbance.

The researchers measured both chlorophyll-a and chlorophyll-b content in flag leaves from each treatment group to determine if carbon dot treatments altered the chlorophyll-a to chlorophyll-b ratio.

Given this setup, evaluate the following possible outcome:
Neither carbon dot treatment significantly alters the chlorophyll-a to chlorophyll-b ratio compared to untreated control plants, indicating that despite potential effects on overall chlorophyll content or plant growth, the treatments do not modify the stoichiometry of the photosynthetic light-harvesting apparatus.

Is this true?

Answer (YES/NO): NO